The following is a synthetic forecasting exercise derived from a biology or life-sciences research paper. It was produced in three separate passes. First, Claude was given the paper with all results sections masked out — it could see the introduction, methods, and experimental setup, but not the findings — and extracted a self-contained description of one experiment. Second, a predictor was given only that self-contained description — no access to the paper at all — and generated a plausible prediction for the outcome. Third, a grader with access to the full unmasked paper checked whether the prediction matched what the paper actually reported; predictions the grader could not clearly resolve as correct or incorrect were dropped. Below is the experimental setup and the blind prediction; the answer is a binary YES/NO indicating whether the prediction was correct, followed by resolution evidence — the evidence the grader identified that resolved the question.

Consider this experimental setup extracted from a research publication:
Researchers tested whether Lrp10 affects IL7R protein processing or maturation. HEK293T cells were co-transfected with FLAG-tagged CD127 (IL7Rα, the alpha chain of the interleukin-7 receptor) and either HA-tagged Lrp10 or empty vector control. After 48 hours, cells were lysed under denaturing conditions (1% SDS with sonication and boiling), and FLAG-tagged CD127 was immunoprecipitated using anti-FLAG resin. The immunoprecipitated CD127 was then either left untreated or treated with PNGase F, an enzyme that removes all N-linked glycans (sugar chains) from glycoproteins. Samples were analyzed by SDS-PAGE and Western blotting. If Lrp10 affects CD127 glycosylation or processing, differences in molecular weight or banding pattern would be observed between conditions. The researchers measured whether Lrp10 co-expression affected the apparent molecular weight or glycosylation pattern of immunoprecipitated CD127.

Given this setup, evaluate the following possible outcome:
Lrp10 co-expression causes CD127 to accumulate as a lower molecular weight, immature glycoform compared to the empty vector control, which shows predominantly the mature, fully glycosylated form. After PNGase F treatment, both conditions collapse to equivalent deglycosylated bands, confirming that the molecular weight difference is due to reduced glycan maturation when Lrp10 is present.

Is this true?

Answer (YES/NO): YES